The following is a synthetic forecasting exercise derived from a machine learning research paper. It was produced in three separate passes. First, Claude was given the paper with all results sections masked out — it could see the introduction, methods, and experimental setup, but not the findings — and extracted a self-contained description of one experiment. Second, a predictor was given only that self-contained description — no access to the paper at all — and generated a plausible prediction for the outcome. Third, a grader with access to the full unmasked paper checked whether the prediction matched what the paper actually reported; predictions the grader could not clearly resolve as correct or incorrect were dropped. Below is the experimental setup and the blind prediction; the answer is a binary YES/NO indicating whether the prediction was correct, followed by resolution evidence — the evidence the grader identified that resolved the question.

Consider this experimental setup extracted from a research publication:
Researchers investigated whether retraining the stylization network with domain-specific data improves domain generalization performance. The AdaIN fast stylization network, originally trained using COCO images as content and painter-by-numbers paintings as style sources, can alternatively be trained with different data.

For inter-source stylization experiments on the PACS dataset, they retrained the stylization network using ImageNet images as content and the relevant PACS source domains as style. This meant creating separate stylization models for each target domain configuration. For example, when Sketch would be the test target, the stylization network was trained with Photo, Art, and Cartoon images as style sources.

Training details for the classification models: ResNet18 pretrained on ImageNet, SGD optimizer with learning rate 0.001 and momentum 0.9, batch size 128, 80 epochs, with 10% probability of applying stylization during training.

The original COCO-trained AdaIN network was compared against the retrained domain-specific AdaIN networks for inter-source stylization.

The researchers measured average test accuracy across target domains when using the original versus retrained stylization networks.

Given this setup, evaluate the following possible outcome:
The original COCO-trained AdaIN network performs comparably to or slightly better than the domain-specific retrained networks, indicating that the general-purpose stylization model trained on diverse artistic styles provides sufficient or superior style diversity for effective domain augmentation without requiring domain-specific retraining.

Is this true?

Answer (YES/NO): YES